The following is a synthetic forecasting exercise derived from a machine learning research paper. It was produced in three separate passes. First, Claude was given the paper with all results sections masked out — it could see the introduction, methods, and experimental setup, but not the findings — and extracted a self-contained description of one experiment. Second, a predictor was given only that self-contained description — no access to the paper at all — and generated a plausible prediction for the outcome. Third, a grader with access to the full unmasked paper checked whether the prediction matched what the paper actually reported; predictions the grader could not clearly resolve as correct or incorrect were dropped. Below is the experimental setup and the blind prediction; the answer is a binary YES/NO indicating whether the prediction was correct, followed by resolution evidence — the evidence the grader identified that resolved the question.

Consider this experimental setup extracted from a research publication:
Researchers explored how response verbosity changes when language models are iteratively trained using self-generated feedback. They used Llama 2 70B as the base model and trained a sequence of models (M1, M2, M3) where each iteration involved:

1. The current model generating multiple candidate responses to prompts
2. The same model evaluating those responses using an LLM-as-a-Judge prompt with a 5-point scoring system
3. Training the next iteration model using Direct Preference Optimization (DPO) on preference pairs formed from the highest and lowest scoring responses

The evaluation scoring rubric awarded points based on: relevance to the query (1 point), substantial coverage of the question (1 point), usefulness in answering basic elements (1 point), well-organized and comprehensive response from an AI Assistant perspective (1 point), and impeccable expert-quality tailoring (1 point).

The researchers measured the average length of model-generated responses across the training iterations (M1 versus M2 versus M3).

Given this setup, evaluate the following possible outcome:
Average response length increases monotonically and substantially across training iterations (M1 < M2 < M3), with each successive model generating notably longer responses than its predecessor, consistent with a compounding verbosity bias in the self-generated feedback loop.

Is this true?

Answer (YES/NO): YES